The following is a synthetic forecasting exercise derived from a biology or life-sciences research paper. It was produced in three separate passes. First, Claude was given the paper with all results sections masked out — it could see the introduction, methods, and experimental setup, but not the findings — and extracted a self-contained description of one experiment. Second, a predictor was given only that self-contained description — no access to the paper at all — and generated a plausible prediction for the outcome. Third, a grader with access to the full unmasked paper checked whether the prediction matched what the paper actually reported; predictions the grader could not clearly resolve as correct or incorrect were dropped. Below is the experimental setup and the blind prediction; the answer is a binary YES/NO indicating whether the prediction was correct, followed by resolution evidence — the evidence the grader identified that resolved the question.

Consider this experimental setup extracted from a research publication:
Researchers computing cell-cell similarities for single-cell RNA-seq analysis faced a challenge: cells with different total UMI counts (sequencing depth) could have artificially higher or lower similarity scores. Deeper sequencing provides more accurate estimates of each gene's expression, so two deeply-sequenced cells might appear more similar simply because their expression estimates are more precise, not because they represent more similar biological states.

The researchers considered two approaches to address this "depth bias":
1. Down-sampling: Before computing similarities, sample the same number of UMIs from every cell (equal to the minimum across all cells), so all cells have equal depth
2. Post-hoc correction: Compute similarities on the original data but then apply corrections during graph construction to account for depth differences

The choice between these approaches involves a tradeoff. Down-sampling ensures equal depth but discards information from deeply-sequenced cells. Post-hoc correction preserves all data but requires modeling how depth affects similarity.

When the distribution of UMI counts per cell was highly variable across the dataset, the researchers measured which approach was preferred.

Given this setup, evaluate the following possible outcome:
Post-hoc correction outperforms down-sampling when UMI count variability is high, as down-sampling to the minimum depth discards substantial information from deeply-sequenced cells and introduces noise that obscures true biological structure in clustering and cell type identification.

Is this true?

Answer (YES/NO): YES